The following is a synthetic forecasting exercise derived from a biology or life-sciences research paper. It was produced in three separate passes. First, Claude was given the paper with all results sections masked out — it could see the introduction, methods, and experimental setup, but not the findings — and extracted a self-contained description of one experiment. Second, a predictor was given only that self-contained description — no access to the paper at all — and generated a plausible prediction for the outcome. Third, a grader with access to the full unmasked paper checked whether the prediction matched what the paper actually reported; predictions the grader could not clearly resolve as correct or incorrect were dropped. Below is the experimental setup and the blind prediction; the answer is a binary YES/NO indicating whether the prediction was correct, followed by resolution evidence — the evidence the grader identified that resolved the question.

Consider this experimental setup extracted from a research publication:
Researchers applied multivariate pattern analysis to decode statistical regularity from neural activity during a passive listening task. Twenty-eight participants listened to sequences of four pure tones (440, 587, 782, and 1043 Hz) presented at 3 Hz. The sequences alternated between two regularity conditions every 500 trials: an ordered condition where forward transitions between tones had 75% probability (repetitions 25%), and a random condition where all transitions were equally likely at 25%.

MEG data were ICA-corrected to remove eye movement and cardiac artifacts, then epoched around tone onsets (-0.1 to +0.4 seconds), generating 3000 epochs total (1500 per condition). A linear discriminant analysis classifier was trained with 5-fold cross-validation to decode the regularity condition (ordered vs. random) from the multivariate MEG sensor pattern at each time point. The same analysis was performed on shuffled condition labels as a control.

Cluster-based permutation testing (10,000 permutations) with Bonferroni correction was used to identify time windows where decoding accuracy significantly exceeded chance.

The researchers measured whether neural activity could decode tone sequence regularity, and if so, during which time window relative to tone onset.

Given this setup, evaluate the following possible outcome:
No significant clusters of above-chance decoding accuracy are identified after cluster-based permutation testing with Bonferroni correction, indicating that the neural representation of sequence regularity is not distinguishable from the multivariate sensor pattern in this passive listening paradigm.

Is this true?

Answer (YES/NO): NO